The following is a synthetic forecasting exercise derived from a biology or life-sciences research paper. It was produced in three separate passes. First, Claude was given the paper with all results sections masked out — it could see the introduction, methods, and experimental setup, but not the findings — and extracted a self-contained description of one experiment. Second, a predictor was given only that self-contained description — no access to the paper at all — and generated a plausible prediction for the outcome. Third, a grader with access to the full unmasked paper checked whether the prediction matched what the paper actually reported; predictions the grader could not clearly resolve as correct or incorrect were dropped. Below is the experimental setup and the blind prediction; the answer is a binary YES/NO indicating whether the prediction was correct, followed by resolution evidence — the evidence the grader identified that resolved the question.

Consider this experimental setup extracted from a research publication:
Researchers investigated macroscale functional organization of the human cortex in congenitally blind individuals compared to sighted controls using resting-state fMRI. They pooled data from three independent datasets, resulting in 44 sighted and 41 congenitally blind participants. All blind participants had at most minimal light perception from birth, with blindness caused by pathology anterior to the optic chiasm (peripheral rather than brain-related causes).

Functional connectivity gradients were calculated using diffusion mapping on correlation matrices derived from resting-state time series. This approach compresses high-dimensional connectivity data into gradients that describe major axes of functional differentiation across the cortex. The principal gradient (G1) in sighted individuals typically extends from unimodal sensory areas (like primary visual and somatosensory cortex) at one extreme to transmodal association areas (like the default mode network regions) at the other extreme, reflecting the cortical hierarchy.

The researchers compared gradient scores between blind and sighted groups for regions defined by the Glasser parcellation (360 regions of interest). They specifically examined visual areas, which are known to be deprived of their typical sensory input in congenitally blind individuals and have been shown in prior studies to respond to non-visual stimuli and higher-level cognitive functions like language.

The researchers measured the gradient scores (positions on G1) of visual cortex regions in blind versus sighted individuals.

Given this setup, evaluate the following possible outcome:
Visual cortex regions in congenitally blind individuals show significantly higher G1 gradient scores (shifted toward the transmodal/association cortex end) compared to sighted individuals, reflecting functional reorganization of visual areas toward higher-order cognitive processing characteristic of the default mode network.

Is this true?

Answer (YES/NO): YES